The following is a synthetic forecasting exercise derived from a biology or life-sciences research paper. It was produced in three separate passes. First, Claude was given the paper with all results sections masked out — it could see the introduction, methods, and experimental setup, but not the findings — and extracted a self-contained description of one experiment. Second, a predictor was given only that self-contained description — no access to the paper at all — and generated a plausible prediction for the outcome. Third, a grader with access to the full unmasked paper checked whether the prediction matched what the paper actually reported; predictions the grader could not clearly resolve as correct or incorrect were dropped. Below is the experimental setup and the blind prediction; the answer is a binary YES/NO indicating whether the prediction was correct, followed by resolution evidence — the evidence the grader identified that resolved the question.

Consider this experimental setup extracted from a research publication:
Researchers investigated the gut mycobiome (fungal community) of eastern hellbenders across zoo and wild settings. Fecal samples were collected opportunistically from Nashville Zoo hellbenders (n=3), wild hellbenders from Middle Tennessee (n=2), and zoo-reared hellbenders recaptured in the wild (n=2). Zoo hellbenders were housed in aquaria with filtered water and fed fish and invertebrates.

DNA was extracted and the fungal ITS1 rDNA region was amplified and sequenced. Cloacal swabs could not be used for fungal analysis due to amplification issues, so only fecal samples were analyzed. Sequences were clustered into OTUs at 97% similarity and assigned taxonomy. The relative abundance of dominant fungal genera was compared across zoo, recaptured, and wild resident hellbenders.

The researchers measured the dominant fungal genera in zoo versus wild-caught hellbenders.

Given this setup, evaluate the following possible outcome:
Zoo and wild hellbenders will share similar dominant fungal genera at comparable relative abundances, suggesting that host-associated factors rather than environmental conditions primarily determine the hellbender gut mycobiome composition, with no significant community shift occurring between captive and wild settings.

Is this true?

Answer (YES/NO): NO